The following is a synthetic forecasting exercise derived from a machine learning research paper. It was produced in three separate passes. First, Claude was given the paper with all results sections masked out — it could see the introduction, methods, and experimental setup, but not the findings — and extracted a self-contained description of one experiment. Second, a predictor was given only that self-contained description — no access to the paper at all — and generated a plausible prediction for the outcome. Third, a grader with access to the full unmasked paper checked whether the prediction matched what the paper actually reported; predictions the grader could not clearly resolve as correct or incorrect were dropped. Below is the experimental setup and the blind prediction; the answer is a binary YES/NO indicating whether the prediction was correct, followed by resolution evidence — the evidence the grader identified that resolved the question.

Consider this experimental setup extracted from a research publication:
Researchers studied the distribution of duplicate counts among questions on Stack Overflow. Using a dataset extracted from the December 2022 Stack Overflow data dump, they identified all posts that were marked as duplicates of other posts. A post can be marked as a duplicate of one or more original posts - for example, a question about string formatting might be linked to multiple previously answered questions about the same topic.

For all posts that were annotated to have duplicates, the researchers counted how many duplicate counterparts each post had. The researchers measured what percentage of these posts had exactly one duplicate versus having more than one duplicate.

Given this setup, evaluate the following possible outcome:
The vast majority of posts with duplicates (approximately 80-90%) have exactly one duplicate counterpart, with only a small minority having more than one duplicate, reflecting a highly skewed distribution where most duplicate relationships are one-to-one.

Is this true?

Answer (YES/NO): NO